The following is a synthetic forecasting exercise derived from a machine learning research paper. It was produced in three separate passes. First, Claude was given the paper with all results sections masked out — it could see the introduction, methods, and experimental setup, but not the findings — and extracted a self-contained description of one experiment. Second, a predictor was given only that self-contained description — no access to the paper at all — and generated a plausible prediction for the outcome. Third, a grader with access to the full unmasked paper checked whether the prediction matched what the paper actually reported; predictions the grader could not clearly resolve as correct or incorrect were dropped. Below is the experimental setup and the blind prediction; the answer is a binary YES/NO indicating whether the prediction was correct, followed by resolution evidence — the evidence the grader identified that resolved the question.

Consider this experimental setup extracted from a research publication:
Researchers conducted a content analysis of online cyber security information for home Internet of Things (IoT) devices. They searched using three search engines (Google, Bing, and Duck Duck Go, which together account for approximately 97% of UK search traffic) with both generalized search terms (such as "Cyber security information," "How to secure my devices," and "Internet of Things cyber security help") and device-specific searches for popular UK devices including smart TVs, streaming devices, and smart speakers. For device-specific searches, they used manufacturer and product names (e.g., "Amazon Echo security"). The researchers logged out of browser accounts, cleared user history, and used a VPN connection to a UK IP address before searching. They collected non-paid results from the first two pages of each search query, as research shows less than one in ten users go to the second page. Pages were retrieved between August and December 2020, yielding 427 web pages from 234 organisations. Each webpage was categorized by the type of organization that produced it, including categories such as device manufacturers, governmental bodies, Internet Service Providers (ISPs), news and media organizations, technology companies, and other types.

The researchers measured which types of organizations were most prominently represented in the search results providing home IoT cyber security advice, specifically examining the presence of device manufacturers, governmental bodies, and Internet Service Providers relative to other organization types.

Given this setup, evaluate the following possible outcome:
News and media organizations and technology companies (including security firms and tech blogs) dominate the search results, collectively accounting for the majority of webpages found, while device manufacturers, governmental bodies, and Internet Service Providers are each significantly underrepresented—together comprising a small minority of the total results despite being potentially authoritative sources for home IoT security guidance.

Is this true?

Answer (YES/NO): YES